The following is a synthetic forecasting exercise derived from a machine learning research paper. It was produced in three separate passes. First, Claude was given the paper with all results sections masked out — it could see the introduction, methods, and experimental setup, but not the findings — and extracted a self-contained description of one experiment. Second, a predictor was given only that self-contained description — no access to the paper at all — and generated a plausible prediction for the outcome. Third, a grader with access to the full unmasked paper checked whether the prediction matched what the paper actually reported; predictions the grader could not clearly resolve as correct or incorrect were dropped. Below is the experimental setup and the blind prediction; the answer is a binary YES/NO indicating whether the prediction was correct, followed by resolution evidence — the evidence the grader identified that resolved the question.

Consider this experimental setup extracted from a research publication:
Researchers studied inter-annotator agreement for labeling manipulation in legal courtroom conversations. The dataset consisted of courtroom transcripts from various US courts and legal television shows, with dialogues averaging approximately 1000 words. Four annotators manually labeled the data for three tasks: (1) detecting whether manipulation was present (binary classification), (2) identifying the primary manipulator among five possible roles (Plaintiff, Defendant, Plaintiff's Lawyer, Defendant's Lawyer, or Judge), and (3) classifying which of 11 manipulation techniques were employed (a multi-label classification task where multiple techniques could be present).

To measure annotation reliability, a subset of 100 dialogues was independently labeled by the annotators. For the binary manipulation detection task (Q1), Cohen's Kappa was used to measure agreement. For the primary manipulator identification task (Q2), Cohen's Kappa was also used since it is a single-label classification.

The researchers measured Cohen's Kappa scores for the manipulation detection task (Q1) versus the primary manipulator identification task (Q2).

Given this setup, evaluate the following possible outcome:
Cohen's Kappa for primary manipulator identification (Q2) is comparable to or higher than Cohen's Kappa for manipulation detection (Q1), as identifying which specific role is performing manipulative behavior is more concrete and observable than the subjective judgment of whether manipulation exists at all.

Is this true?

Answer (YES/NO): NO